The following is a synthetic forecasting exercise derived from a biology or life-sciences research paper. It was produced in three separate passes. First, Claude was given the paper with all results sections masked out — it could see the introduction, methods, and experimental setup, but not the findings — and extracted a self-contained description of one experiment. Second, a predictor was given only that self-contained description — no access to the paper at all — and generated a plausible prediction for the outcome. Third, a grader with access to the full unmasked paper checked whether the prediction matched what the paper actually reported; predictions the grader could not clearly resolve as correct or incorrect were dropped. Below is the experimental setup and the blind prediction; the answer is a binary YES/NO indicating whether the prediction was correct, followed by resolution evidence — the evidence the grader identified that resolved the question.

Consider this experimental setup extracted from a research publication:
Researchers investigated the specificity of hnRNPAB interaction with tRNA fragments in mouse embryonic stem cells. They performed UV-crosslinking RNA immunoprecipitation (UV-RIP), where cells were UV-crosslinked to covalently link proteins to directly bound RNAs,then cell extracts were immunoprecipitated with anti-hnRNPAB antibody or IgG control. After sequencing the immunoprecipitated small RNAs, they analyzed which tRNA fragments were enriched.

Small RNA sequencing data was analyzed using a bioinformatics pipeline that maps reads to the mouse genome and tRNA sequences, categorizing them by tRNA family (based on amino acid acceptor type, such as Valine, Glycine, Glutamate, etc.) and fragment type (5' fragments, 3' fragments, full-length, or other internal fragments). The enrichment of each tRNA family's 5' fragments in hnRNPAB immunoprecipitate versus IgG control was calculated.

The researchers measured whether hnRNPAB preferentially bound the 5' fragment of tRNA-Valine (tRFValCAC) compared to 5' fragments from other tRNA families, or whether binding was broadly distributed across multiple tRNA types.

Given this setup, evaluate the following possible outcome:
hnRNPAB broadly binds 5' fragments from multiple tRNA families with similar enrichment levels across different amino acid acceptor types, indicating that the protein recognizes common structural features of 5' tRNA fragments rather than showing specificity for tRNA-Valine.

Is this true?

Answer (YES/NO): NO